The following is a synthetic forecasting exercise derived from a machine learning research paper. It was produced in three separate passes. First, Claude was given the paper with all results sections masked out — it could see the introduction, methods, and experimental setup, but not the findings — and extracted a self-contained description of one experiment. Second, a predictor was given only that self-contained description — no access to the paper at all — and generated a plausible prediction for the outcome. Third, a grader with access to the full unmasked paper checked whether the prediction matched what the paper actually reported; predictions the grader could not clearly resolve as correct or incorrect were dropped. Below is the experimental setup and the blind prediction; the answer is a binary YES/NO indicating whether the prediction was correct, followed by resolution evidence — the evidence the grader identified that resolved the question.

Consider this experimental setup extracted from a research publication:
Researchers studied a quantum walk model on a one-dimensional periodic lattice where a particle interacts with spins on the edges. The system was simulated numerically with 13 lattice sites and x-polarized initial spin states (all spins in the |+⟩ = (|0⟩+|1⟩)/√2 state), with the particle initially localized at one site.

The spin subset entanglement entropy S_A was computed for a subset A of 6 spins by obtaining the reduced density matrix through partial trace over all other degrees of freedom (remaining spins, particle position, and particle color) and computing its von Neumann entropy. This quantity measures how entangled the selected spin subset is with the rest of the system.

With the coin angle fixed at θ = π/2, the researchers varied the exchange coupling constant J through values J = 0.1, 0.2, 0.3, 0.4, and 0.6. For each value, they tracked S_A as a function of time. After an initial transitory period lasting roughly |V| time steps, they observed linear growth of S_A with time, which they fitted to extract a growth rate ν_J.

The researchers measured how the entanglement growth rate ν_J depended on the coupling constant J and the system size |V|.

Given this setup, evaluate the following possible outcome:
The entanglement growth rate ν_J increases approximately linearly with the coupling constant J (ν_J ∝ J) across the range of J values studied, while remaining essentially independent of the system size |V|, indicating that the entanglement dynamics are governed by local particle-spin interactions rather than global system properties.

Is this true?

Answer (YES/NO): NO